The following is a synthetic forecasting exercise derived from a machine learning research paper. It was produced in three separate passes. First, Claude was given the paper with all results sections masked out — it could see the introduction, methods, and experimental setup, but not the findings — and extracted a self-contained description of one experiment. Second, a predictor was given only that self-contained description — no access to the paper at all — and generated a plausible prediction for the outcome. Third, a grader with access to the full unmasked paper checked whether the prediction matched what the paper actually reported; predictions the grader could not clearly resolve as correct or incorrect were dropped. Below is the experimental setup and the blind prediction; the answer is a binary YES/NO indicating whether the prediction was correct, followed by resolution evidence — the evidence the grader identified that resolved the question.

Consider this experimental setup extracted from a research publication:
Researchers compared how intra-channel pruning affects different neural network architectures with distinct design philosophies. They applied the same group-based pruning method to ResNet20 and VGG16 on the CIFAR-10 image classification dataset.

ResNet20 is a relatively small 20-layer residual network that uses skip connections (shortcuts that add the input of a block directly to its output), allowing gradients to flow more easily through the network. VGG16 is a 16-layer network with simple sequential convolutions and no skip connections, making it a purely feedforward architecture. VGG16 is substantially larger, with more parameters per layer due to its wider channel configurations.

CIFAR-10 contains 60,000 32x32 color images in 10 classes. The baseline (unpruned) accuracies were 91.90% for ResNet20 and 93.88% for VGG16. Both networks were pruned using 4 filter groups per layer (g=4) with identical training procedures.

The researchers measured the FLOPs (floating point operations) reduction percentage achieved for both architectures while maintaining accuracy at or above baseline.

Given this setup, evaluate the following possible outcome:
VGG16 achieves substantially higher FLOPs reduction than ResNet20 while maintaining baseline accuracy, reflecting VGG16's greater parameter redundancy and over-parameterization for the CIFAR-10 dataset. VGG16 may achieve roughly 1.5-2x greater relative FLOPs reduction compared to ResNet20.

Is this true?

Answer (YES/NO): NO